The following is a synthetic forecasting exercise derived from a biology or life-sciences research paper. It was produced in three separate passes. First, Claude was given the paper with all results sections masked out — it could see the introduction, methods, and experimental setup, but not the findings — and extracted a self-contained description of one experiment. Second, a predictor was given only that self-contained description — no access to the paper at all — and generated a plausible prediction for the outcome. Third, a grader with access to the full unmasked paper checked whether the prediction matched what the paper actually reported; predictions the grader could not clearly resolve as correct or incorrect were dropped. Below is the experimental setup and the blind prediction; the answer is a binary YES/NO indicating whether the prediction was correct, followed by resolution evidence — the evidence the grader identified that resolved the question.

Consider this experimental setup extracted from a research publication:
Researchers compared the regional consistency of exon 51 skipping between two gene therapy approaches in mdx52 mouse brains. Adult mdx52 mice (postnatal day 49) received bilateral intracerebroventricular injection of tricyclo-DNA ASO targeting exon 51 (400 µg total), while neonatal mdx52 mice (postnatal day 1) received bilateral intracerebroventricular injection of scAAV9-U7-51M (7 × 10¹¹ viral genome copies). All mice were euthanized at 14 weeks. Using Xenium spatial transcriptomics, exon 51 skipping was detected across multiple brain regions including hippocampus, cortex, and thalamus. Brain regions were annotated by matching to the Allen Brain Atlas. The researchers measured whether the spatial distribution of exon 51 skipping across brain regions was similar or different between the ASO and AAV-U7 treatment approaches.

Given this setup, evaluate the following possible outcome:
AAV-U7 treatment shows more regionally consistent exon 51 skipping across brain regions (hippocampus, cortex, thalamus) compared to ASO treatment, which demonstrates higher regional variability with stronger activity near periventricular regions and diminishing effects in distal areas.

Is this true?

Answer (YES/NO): NO